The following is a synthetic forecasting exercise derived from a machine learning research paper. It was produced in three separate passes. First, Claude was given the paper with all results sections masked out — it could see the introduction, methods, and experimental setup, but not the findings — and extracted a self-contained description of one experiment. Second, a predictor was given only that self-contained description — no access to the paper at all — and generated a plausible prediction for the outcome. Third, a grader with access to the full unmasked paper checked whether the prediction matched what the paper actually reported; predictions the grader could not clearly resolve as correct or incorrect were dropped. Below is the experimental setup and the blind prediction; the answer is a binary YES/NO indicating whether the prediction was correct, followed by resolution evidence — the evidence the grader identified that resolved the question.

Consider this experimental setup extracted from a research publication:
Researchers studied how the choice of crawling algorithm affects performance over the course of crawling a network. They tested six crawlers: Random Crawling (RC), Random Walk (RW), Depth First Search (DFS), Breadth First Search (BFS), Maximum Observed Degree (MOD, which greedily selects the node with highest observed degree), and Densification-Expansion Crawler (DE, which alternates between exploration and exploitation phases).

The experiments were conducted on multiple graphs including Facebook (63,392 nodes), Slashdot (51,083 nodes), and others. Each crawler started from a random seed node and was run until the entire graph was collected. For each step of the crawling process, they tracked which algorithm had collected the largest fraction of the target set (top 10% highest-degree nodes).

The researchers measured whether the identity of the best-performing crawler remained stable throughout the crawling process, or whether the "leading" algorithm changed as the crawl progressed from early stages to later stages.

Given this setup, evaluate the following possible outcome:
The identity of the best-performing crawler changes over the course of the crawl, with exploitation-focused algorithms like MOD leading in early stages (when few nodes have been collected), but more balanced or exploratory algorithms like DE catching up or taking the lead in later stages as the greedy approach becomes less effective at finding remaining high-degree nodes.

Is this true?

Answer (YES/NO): NO